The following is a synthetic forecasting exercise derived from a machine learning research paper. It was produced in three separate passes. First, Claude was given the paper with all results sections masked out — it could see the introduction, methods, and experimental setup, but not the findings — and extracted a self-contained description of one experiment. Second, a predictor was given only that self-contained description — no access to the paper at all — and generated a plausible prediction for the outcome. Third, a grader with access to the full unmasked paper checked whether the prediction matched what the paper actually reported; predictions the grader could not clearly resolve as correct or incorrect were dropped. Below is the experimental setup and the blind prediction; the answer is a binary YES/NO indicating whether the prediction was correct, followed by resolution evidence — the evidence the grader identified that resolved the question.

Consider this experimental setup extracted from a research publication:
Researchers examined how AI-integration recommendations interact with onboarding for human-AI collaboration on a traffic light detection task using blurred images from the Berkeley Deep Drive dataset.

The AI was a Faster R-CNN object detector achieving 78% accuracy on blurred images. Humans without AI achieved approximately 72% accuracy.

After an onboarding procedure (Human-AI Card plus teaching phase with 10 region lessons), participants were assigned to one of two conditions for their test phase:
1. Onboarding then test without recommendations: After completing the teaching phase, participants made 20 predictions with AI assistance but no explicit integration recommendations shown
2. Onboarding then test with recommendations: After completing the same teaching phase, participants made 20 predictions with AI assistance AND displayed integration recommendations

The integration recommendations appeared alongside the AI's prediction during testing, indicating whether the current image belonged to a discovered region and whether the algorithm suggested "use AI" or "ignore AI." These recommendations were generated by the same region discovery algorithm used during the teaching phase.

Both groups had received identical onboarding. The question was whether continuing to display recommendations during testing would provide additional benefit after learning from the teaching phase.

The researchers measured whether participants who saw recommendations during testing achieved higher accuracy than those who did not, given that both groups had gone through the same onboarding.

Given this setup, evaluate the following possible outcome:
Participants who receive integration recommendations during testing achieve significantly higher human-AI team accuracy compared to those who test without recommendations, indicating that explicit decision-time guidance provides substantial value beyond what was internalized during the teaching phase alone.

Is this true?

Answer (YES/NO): NO